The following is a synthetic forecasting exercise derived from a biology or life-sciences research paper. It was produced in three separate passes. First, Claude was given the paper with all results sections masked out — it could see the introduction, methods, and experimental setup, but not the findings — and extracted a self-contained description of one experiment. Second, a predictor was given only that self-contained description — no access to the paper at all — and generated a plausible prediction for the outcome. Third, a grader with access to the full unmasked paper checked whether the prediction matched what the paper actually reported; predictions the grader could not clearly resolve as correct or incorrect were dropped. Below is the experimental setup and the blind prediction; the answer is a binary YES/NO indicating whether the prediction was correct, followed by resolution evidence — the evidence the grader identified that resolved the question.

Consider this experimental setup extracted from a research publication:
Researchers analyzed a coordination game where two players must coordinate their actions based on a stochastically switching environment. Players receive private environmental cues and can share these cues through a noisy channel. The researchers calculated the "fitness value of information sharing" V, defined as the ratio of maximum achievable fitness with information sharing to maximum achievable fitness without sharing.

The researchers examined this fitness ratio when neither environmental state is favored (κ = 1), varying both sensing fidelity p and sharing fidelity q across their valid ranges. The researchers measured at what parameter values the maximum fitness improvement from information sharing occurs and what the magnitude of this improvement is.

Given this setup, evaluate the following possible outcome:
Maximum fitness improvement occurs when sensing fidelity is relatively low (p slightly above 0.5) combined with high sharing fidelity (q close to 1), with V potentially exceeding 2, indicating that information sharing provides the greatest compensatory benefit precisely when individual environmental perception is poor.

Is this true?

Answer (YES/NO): NO